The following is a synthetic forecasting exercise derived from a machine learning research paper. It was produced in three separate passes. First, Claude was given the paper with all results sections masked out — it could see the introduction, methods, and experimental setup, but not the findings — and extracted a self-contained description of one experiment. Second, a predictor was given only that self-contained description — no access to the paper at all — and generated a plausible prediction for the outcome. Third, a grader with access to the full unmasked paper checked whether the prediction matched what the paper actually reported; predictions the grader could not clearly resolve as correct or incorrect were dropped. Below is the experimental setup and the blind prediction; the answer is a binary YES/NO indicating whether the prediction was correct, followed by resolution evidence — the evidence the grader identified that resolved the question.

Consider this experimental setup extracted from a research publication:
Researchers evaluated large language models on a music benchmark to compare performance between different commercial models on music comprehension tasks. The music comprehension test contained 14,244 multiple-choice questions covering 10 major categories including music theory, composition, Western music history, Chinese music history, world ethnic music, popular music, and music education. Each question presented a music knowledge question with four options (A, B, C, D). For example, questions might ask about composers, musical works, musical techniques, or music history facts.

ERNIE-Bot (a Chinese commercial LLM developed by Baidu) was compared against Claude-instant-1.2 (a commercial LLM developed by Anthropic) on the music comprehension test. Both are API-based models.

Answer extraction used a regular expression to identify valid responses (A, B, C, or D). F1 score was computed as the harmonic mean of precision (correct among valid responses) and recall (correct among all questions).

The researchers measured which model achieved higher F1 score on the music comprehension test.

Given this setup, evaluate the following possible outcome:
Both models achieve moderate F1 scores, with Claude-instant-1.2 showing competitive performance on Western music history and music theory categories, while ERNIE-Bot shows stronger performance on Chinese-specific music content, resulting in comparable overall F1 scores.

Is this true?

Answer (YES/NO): NO